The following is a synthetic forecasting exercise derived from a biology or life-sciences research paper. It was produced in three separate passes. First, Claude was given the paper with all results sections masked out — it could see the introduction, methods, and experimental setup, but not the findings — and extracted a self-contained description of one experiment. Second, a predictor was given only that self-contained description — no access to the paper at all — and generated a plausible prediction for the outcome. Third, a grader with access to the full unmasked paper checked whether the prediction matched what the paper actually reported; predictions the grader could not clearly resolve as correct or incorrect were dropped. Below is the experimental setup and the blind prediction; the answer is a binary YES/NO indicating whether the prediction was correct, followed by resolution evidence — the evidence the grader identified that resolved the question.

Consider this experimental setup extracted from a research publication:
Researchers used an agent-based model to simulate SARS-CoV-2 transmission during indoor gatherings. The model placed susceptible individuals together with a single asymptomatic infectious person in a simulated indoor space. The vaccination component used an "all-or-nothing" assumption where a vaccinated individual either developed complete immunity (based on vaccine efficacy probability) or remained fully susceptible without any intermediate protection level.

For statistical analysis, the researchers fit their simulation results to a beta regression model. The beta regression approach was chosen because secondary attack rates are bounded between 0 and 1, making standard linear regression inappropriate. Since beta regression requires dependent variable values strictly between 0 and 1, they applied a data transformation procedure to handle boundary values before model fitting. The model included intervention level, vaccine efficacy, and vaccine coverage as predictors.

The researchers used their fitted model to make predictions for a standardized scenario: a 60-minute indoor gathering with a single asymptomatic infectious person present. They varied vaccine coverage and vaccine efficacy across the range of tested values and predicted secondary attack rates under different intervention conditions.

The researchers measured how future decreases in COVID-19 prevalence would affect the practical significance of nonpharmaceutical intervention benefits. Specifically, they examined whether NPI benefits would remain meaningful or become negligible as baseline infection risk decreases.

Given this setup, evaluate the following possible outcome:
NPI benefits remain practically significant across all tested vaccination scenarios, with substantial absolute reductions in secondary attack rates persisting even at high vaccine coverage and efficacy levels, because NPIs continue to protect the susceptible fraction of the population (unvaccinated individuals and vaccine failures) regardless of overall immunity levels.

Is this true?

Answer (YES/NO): NO